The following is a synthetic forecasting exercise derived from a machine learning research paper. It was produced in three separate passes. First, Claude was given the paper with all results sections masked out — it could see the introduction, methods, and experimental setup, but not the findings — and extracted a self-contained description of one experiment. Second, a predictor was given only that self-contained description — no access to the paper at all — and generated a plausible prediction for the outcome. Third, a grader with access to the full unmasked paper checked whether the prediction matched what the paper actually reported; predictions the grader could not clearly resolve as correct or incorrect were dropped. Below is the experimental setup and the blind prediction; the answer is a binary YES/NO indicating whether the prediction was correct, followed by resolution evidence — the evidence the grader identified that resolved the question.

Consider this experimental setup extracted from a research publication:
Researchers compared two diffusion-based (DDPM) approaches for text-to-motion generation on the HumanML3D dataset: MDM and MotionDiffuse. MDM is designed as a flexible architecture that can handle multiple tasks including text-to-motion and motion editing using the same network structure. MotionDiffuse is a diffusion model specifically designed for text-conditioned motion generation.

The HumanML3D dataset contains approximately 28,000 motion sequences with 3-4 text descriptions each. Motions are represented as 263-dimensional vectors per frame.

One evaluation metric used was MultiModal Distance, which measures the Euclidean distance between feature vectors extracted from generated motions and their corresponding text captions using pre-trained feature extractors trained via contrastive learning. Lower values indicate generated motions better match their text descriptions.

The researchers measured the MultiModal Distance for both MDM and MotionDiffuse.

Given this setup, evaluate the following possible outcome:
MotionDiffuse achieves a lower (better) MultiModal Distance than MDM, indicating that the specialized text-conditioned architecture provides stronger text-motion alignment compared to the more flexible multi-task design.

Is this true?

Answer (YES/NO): YES